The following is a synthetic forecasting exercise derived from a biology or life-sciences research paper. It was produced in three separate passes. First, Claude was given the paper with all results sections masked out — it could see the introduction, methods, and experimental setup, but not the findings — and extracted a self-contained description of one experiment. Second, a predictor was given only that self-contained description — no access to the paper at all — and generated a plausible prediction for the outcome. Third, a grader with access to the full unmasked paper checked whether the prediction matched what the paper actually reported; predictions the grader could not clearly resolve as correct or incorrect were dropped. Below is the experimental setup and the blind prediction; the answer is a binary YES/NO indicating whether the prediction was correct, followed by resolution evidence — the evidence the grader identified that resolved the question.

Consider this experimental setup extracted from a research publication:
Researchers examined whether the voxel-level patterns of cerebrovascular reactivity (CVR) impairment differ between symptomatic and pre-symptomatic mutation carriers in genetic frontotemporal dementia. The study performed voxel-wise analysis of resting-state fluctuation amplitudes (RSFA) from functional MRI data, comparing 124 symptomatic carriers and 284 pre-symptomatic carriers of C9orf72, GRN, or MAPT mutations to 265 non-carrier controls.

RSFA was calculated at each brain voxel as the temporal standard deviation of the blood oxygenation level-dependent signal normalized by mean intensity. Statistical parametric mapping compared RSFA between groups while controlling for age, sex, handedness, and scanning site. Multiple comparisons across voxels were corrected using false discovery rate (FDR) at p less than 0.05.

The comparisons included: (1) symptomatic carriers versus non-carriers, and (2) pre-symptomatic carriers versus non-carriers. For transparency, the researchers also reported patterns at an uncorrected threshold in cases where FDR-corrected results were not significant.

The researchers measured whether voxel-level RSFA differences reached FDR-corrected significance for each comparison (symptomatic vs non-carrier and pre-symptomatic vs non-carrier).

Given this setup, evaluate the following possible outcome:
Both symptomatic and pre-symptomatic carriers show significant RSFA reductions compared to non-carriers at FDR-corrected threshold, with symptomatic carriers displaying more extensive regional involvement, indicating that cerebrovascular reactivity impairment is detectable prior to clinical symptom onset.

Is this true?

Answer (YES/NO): NO